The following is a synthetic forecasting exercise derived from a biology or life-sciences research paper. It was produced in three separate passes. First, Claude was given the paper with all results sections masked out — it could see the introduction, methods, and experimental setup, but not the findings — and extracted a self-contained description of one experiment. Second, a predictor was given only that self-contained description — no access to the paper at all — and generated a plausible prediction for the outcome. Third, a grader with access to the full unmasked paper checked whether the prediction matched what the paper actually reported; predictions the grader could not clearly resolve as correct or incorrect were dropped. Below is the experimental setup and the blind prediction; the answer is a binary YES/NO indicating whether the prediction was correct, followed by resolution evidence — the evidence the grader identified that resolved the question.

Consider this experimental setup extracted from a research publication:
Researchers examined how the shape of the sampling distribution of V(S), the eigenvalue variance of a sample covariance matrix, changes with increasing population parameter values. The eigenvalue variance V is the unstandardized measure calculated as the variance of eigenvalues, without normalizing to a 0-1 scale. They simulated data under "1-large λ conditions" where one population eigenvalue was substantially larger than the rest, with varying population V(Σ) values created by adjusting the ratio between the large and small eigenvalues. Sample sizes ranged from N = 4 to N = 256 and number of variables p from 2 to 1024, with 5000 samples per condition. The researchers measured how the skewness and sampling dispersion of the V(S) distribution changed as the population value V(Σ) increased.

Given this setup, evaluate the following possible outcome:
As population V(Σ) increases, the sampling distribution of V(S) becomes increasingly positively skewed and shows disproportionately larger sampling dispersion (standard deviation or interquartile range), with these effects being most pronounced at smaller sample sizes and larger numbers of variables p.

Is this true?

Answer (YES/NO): NO